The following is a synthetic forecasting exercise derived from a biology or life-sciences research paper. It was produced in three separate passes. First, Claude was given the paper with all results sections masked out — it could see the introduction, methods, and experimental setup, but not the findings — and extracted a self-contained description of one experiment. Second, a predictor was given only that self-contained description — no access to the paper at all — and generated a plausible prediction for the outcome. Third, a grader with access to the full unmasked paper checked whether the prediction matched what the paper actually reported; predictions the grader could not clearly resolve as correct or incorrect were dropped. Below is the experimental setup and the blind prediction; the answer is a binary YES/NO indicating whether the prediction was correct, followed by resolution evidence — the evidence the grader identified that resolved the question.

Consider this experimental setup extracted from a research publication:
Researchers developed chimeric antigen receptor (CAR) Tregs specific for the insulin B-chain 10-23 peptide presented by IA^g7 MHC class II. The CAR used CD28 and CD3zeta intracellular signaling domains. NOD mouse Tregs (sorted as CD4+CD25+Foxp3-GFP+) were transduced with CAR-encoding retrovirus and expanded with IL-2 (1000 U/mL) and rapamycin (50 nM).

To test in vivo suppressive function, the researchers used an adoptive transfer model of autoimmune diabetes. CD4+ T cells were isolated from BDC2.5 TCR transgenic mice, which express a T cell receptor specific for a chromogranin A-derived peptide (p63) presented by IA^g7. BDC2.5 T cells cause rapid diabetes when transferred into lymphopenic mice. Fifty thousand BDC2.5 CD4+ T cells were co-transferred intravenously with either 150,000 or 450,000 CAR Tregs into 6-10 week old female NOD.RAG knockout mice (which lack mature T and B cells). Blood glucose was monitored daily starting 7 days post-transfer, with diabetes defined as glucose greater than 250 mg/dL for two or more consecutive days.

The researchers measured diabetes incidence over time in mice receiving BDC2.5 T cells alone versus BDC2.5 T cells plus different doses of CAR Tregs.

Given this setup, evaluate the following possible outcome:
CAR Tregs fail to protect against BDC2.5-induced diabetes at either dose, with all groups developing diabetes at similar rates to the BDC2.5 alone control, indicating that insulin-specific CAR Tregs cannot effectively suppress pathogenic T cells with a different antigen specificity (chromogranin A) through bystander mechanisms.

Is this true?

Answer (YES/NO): NO